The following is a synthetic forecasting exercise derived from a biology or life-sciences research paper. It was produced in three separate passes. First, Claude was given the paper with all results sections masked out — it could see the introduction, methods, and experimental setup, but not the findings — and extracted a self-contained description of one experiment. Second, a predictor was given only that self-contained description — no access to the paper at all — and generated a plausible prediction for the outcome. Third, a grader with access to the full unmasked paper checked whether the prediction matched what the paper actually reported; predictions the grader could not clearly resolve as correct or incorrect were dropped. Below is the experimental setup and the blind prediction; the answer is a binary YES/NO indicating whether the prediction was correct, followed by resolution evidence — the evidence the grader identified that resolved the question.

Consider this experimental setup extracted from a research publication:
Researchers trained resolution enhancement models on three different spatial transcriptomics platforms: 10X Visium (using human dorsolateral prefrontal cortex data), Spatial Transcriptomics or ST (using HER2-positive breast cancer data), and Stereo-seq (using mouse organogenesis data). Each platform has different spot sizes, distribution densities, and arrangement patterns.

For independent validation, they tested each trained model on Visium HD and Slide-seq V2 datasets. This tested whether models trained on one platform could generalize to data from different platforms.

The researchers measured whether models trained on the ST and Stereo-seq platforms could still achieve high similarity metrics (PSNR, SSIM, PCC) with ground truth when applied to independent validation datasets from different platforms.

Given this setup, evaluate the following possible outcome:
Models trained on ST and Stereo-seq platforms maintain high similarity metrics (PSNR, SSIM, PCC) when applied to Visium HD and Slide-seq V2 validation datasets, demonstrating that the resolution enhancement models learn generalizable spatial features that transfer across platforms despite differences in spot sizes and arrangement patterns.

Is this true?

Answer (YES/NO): YES